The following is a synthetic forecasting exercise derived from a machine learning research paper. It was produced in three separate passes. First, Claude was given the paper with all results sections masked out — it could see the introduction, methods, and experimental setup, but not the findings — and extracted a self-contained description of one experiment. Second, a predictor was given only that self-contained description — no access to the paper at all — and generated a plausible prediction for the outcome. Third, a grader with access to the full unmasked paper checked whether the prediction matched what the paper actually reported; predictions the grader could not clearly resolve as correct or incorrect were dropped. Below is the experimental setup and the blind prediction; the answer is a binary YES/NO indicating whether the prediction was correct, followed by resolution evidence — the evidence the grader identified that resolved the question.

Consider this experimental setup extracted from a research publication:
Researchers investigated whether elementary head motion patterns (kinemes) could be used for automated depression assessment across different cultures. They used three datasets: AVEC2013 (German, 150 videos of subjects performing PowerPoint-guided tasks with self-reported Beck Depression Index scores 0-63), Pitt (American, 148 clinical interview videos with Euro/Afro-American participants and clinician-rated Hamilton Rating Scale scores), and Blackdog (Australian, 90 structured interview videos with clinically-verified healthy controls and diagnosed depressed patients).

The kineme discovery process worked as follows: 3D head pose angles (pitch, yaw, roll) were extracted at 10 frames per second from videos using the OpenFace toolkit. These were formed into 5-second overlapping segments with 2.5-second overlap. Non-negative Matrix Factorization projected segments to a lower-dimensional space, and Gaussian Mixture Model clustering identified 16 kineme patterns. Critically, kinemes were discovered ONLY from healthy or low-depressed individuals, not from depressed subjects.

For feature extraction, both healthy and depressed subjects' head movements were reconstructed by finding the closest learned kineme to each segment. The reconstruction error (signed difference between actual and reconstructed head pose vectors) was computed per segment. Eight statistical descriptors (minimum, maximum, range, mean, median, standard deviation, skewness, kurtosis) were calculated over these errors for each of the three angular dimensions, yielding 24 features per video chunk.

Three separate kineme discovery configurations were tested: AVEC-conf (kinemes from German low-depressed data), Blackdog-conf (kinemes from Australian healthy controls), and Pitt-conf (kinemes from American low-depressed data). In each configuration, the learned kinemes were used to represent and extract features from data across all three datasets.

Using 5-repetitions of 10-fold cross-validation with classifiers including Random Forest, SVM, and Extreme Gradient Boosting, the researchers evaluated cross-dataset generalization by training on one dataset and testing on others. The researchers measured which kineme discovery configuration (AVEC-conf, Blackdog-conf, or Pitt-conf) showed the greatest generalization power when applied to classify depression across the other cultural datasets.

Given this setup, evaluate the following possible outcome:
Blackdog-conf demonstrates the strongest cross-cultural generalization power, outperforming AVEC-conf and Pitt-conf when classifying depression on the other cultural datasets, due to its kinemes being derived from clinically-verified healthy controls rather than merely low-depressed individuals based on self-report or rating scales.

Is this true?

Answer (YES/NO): NO